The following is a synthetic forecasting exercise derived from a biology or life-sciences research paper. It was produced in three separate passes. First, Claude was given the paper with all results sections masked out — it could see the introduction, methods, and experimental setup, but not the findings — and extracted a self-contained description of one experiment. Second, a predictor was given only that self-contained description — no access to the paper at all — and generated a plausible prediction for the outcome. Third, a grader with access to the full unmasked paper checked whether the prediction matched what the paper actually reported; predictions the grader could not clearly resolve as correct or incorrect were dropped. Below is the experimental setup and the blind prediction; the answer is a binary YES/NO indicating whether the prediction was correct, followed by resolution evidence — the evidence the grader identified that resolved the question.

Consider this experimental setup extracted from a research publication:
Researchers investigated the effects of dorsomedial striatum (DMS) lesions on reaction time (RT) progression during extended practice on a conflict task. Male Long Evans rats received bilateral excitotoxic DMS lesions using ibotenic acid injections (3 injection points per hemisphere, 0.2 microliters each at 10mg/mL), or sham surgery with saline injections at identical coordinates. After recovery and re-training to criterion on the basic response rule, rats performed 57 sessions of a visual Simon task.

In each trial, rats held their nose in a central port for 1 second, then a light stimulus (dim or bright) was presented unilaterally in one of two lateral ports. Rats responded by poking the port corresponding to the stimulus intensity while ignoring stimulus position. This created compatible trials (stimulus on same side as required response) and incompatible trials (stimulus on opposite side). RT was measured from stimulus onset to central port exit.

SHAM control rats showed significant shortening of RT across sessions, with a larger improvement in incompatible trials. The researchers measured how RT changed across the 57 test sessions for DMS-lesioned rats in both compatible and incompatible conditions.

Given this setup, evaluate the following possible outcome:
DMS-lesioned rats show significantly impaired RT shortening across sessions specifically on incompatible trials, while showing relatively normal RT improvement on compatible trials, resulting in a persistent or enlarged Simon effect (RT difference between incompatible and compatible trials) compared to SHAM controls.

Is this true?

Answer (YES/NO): NO